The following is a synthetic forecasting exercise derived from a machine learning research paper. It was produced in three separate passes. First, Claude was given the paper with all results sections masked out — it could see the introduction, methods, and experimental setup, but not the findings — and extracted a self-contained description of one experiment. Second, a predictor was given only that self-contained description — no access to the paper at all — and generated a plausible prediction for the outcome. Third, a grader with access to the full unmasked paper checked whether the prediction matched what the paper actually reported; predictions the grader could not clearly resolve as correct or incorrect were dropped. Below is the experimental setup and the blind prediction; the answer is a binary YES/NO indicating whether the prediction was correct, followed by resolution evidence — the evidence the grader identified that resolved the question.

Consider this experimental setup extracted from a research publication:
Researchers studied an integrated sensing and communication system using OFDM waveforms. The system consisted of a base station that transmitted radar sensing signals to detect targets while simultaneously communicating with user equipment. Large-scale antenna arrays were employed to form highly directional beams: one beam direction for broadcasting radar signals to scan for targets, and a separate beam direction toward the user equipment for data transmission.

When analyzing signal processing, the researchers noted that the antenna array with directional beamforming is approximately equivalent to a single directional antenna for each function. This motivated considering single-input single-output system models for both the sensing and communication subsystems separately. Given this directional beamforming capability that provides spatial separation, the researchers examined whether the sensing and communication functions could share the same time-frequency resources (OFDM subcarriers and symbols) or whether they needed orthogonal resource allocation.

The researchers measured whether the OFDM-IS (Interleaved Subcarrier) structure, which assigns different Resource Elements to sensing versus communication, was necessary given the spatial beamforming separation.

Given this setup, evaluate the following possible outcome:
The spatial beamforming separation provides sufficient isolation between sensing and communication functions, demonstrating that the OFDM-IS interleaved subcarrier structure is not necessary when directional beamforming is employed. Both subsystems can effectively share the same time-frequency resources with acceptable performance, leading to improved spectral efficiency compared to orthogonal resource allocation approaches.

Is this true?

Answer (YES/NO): NO